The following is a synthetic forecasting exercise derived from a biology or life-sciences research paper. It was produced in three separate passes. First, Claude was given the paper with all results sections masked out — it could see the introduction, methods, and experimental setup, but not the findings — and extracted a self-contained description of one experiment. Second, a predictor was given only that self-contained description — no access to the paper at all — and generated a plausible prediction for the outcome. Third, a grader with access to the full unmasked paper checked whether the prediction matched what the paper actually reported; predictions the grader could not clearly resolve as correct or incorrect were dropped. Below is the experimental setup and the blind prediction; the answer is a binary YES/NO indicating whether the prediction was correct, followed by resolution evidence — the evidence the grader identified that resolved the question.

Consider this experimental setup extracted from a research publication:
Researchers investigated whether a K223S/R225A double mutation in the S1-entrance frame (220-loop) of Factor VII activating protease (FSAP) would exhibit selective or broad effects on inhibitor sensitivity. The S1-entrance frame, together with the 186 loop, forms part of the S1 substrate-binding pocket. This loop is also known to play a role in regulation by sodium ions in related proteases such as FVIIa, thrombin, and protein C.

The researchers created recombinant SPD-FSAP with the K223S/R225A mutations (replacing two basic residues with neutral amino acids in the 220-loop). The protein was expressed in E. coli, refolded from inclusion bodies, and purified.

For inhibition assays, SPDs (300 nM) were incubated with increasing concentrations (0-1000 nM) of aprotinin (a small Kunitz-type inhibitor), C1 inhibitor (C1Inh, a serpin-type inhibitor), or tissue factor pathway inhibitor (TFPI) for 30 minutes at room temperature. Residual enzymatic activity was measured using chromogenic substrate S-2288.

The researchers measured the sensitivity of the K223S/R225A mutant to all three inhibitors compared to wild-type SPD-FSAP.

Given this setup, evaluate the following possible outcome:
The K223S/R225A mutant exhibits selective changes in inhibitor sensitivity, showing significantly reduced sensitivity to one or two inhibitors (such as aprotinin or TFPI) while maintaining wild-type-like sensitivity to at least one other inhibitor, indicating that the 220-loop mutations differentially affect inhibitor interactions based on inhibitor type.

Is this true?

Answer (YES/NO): YES